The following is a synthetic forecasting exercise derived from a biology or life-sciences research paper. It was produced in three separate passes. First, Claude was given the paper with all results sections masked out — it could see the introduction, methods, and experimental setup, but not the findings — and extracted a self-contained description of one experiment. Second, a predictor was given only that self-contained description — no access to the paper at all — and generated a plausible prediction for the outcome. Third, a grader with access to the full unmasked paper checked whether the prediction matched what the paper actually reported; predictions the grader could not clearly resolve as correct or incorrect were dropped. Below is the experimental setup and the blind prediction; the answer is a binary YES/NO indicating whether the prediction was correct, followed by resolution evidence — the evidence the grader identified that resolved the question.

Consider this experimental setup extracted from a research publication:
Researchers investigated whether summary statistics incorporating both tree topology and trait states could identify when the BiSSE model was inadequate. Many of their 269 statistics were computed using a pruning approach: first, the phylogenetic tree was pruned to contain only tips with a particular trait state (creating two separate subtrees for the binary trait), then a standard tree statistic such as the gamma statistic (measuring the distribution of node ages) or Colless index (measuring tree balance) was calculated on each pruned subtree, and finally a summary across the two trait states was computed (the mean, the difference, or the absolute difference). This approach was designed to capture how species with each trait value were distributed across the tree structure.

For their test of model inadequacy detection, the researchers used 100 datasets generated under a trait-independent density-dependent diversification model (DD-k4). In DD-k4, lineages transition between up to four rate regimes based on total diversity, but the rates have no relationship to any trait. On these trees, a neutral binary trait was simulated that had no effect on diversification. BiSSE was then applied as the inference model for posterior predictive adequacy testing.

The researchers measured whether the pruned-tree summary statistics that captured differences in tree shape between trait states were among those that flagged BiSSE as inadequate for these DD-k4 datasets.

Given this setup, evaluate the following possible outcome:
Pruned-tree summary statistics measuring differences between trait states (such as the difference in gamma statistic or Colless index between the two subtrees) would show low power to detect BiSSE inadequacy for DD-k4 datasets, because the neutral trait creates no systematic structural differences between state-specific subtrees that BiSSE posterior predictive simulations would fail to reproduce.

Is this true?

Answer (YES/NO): NO